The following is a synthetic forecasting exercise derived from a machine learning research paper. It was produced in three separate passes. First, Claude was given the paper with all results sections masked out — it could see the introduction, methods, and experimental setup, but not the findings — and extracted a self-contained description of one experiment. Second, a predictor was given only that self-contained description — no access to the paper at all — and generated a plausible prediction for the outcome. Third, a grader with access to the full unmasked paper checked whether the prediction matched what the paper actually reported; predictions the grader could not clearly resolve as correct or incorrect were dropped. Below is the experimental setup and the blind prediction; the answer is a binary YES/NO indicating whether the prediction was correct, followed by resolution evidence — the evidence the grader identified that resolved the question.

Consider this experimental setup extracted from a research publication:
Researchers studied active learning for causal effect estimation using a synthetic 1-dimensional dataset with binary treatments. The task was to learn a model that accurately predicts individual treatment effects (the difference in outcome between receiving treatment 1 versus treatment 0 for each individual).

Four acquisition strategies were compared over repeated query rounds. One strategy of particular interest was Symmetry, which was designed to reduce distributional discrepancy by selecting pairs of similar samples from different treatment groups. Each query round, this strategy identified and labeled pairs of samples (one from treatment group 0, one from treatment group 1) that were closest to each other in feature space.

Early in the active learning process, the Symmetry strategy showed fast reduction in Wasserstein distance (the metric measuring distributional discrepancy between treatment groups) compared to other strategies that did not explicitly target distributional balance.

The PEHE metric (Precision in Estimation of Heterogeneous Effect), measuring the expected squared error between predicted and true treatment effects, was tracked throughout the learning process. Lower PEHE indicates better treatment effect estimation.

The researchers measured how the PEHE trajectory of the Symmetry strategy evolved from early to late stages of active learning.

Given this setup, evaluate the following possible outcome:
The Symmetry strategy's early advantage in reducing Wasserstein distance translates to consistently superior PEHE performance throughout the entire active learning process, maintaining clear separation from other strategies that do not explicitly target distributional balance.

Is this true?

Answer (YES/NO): NO